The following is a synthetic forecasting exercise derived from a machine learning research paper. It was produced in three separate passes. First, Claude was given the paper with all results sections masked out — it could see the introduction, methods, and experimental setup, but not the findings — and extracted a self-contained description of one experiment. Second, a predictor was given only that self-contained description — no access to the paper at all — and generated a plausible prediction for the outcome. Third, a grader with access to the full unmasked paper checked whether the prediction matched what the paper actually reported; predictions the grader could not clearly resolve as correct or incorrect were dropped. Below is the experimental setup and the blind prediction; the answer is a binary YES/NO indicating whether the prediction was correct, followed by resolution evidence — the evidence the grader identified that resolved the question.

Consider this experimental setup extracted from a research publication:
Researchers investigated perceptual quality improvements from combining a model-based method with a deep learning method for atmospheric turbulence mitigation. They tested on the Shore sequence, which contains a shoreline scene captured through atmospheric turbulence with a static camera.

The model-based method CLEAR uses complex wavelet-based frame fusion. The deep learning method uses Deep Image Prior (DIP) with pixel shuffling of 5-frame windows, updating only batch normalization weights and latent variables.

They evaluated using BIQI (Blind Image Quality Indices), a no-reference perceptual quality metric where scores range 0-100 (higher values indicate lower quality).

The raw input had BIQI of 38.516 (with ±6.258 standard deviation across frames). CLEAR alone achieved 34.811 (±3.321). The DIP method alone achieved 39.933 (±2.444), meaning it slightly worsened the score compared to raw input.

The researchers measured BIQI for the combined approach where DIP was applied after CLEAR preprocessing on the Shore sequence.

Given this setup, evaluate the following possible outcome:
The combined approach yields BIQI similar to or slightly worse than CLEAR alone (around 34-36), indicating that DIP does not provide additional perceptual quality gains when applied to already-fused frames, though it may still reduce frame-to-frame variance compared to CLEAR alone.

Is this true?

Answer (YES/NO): NO